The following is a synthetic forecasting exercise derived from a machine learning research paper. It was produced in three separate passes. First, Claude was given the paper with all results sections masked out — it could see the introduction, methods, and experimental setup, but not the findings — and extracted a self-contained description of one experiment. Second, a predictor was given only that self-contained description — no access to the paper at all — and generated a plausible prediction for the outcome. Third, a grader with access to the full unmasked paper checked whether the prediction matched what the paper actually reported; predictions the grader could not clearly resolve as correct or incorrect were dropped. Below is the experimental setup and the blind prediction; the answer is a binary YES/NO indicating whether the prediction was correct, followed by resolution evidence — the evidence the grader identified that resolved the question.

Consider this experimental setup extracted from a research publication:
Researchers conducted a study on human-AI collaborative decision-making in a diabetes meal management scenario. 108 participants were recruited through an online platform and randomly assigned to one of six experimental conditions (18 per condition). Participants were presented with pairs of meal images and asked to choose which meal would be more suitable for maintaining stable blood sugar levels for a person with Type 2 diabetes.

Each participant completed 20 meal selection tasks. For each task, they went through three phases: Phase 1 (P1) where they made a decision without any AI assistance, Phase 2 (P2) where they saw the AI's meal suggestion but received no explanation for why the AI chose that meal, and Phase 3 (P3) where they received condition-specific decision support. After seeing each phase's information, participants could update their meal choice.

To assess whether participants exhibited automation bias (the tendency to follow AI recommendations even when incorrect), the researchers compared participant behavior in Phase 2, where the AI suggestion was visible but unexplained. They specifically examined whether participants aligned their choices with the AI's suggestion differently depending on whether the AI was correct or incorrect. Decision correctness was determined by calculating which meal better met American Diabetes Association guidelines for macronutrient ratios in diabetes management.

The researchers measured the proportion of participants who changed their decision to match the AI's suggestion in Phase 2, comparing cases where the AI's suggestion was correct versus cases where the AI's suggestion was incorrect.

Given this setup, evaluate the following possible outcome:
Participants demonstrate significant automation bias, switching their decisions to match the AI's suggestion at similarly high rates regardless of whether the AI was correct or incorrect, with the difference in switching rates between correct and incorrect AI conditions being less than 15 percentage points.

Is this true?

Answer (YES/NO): YES